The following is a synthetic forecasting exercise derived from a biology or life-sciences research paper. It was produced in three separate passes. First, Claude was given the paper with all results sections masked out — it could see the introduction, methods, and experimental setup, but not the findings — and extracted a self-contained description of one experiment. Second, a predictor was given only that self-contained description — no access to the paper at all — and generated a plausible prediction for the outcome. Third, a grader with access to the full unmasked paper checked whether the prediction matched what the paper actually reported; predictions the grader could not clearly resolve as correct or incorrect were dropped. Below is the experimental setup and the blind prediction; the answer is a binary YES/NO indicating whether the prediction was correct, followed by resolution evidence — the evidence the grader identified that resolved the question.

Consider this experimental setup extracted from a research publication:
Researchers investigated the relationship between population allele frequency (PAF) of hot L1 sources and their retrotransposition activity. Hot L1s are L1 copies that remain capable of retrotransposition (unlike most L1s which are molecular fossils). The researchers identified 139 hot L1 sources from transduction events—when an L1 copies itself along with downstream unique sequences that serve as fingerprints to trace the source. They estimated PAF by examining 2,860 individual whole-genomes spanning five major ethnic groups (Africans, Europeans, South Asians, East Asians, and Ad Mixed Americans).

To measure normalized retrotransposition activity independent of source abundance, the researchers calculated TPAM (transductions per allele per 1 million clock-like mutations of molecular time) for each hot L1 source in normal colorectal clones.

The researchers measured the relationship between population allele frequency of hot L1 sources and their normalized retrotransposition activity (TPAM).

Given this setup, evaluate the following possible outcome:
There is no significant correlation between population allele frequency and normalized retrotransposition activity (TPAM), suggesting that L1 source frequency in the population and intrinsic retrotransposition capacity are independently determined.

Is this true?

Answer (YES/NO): NO